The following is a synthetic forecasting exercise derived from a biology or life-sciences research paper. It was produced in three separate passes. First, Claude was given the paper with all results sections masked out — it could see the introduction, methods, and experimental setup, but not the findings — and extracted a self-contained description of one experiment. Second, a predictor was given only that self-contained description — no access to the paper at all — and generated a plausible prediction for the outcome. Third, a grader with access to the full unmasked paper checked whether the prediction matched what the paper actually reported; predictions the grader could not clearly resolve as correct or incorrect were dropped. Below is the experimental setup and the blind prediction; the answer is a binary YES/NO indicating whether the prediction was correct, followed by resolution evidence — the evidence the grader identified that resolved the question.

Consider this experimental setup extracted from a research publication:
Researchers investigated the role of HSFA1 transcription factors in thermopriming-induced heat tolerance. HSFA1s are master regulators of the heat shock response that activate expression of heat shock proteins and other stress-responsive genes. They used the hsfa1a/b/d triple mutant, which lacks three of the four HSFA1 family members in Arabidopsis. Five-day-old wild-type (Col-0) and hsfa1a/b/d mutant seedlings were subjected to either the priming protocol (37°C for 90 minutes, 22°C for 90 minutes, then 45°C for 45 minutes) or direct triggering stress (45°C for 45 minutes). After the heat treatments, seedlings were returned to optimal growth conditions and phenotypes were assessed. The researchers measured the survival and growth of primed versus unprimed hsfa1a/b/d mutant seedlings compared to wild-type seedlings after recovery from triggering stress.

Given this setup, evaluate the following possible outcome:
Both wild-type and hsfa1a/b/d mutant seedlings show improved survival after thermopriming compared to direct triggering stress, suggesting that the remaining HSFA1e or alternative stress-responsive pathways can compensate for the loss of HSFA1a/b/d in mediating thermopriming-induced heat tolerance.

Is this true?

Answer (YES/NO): NO